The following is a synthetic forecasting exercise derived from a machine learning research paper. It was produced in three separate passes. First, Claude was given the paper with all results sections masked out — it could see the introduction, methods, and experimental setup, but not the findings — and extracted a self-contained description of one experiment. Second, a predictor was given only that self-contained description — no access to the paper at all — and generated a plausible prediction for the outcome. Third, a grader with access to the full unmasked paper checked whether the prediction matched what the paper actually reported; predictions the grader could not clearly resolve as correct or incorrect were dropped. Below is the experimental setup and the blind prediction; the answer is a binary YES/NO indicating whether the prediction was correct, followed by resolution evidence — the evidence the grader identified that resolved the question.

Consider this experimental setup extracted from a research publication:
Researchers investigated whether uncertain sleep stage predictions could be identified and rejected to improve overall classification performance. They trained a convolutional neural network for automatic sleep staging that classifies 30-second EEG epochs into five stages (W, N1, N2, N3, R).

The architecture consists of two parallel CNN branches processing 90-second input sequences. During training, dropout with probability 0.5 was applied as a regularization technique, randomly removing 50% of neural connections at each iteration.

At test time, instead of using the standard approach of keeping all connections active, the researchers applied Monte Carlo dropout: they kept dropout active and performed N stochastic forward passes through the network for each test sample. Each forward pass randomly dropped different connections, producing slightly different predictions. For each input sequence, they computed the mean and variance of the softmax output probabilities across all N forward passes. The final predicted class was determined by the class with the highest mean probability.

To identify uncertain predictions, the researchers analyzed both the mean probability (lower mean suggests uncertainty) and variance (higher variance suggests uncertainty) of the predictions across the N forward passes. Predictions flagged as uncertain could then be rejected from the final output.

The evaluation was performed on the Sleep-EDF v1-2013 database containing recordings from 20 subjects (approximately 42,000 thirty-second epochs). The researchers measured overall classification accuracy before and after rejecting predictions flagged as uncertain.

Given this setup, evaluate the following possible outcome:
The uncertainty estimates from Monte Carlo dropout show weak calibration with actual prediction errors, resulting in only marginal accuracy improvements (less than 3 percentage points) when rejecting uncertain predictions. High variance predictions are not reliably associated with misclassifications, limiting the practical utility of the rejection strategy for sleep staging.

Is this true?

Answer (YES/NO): NO